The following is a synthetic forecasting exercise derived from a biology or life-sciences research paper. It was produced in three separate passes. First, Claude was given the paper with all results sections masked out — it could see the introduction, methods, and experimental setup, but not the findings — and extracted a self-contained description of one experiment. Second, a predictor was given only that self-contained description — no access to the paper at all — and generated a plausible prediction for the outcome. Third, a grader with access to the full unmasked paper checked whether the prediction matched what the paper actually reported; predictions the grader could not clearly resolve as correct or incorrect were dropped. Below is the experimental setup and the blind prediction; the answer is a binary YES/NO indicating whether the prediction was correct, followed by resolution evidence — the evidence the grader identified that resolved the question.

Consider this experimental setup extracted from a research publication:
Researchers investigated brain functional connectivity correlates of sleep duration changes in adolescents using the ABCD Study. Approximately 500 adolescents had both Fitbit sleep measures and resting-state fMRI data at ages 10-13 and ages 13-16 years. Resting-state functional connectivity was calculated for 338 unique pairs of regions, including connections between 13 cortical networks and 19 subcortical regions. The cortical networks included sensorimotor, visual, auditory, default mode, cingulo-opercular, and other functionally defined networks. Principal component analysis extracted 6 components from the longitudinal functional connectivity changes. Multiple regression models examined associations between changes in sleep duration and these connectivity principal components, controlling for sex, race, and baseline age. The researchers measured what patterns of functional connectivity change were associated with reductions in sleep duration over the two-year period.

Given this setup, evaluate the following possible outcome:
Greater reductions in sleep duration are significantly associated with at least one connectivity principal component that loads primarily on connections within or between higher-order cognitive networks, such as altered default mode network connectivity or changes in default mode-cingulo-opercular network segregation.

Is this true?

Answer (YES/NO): NO